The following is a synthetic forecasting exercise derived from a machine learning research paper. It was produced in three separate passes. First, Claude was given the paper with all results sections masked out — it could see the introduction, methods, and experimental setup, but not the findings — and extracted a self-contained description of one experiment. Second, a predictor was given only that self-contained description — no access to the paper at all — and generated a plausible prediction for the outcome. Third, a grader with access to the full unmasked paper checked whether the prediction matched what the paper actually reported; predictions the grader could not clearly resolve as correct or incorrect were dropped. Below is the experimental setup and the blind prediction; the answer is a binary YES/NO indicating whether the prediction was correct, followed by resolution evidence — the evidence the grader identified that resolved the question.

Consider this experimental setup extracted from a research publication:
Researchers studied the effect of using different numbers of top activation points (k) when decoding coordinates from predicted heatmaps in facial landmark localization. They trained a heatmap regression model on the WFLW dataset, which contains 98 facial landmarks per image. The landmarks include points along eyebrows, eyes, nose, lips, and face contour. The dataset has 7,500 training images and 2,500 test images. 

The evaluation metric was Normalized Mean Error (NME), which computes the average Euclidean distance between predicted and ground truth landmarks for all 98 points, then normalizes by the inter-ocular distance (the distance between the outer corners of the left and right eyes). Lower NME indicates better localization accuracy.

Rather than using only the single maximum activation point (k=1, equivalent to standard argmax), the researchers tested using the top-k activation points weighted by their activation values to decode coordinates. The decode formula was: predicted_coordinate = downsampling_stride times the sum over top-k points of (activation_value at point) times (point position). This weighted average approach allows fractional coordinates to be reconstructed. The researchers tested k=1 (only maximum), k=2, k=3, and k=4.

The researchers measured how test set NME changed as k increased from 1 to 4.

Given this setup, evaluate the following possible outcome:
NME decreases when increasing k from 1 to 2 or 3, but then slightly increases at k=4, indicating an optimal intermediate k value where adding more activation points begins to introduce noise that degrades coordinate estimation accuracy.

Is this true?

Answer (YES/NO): NO